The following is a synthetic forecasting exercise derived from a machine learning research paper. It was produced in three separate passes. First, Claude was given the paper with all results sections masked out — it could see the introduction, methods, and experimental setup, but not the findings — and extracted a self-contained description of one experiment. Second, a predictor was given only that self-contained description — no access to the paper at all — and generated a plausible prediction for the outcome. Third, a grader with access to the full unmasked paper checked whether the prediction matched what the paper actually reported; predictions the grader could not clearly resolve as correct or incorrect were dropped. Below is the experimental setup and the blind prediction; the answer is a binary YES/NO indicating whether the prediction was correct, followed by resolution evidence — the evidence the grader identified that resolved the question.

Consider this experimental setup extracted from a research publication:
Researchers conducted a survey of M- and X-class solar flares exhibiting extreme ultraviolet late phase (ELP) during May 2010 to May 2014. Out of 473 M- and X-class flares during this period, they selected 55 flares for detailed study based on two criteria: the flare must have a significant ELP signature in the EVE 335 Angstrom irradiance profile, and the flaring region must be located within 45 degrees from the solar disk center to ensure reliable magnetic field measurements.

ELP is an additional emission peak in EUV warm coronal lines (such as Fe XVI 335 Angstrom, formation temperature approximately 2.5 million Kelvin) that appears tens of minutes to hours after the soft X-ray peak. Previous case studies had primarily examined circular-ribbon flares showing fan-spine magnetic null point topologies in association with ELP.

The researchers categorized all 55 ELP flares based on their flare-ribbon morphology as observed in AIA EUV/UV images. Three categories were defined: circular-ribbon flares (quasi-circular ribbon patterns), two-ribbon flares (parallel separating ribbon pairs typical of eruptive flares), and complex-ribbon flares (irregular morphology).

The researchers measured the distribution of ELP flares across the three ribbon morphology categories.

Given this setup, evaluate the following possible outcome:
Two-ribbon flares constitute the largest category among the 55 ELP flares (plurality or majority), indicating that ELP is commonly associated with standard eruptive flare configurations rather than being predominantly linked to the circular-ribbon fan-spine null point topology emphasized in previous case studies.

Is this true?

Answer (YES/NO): YES